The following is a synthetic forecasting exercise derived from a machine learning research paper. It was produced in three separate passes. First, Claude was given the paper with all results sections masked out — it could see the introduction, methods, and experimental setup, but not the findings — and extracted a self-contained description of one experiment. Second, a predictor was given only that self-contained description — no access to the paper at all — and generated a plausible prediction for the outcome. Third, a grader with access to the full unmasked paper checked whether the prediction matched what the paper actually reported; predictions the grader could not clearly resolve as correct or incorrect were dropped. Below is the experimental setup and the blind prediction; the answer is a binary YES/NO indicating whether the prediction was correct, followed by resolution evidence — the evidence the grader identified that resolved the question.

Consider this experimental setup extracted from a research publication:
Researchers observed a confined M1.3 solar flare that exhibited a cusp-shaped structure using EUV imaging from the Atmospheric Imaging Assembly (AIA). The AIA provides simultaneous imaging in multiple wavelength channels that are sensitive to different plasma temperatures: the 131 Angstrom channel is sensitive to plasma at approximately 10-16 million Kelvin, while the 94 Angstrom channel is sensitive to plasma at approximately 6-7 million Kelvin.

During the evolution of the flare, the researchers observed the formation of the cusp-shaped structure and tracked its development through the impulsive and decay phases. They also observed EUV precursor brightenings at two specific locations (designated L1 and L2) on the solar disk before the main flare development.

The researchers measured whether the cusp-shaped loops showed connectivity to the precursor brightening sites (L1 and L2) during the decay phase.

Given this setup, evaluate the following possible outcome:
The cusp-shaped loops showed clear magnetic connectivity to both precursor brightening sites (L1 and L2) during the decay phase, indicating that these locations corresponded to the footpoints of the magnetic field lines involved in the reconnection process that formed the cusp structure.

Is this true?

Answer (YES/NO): YES